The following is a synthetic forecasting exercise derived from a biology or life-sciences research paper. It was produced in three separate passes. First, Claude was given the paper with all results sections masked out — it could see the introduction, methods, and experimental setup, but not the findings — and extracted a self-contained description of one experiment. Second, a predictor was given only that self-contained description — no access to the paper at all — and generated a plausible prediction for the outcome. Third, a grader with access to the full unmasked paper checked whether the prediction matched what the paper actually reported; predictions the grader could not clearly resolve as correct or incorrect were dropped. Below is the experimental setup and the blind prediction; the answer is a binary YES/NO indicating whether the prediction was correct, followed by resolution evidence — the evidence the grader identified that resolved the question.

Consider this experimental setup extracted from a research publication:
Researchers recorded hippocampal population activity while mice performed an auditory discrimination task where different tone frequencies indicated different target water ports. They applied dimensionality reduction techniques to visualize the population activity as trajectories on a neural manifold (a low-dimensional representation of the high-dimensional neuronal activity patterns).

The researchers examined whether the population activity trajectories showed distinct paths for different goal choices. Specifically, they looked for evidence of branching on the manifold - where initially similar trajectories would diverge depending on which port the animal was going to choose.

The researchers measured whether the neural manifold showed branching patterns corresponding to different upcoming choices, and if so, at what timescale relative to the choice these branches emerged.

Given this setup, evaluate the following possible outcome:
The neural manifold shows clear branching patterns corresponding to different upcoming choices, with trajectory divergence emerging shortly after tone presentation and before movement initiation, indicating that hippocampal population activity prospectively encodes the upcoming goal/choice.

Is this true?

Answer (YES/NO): NO